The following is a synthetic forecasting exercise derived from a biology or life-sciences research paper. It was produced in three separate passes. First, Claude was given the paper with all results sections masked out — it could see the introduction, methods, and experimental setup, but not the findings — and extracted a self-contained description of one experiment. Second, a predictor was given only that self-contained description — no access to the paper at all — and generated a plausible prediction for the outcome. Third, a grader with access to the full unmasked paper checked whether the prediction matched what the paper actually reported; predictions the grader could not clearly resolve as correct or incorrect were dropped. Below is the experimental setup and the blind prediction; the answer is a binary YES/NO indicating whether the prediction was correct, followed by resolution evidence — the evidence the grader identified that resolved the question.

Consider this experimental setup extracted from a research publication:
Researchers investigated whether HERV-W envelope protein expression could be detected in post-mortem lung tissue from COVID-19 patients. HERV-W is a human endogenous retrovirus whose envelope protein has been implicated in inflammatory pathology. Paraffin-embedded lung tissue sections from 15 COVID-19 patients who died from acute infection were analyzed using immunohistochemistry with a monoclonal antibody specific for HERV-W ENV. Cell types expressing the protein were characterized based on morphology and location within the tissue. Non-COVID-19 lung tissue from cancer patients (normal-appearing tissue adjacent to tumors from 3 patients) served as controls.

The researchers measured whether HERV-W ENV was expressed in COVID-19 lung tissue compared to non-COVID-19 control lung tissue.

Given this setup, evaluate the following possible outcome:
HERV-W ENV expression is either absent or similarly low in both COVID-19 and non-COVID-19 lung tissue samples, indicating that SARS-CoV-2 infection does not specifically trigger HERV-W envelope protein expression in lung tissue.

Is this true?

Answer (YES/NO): NO